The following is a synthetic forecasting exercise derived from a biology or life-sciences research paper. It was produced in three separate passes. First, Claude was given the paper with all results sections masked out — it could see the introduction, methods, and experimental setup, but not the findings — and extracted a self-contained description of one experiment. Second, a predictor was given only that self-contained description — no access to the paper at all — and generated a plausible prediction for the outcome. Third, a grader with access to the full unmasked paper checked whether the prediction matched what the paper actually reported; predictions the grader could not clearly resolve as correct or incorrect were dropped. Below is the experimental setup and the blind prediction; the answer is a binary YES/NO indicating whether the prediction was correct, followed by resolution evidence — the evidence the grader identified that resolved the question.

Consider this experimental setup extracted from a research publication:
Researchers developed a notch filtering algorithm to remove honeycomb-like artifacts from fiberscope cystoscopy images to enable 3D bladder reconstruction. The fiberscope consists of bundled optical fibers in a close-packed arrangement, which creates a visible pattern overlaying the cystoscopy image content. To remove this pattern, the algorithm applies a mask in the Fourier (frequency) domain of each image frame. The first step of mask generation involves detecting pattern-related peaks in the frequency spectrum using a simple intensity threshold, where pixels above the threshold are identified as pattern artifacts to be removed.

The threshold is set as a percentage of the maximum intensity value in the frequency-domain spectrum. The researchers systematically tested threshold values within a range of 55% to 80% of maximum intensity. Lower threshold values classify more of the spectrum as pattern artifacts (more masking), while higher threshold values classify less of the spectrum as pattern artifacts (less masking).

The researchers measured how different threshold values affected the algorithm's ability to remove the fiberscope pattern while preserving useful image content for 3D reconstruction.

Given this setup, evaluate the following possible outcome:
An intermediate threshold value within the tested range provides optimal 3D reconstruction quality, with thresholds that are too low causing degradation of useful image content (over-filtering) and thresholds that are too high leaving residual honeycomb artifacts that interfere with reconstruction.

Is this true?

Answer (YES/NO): YES